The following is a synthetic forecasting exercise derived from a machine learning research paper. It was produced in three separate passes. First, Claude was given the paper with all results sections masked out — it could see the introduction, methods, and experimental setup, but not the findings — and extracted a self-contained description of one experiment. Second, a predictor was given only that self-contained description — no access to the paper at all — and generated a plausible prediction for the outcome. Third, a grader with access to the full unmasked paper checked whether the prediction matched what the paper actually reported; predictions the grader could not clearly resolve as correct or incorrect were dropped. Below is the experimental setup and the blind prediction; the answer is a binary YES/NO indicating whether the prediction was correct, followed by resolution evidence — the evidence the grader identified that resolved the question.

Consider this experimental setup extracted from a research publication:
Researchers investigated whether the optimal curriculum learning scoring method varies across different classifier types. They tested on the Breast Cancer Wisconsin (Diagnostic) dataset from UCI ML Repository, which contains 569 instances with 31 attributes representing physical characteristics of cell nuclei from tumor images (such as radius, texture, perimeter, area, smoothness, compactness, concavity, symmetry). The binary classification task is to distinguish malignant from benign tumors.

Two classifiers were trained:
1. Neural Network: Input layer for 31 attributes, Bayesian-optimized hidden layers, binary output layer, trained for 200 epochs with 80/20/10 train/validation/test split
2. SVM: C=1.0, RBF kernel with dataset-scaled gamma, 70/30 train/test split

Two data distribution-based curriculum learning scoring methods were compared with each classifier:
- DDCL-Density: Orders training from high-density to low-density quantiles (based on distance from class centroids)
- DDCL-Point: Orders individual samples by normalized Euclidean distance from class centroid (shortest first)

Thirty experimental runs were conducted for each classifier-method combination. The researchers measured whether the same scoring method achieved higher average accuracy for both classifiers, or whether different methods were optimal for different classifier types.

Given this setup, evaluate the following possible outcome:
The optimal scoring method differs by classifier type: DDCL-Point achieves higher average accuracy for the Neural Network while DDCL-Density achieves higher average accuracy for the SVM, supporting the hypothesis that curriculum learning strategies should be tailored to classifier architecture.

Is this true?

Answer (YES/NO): YES